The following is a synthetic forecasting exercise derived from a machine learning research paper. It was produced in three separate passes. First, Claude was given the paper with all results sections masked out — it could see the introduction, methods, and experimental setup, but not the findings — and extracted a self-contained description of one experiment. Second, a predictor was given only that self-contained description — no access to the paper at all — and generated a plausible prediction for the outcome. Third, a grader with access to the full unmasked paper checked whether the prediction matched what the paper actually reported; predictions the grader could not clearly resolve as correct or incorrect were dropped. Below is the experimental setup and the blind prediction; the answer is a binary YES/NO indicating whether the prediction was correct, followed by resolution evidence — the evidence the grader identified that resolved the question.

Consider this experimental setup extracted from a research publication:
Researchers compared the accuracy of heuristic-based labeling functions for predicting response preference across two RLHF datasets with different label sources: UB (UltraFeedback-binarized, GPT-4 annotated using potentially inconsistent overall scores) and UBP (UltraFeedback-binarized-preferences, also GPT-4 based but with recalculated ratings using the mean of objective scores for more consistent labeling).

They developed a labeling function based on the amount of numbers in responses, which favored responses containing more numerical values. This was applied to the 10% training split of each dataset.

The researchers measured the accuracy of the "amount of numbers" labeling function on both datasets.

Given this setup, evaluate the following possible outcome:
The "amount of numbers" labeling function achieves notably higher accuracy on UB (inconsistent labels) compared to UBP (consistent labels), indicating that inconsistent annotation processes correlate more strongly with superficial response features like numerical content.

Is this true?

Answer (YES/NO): NO